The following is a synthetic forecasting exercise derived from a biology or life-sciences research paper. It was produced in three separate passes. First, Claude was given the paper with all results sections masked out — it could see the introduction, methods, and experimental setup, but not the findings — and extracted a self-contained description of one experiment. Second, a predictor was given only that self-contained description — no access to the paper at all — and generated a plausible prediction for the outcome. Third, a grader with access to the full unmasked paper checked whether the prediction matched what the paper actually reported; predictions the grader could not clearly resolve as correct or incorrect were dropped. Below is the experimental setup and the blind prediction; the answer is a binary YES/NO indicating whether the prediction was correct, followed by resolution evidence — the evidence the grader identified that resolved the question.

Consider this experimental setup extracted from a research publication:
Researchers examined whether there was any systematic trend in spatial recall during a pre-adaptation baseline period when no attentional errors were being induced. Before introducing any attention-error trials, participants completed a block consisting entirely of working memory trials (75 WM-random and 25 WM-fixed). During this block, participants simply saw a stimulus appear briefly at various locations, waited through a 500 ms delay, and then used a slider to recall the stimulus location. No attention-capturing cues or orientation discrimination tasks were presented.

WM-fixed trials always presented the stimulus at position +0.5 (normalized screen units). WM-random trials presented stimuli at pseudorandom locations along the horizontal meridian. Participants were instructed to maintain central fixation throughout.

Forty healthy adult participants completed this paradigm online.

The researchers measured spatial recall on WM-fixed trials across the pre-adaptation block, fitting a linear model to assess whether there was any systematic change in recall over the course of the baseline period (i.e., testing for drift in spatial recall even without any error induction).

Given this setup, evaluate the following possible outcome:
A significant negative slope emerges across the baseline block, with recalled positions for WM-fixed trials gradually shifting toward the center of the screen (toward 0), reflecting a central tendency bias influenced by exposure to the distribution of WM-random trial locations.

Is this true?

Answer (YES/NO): NO